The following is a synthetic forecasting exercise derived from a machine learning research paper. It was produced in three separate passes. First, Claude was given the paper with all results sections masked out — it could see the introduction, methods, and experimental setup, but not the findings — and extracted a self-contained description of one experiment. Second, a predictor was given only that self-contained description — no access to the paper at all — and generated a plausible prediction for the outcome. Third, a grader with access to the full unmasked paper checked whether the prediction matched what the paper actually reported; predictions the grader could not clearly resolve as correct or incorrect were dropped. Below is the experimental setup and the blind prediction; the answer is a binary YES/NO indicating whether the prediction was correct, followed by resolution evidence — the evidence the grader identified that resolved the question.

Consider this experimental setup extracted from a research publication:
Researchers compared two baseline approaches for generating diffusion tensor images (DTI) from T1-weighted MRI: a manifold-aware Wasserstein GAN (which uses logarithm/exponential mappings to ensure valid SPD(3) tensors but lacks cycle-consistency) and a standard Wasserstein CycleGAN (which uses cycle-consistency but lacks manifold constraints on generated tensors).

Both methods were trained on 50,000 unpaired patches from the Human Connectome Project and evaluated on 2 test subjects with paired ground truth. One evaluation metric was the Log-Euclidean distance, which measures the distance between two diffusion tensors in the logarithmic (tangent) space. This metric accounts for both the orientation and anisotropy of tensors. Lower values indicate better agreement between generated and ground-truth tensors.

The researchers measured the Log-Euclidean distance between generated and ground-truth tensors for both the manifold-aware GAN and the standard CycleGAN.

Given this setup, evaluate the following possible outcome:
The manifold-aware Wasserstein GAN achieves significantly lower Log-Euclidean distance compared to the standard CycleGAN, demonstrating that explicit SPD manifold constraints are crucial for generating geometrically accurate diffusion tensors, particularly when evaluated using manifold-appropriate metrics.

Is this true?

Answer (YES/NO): NO